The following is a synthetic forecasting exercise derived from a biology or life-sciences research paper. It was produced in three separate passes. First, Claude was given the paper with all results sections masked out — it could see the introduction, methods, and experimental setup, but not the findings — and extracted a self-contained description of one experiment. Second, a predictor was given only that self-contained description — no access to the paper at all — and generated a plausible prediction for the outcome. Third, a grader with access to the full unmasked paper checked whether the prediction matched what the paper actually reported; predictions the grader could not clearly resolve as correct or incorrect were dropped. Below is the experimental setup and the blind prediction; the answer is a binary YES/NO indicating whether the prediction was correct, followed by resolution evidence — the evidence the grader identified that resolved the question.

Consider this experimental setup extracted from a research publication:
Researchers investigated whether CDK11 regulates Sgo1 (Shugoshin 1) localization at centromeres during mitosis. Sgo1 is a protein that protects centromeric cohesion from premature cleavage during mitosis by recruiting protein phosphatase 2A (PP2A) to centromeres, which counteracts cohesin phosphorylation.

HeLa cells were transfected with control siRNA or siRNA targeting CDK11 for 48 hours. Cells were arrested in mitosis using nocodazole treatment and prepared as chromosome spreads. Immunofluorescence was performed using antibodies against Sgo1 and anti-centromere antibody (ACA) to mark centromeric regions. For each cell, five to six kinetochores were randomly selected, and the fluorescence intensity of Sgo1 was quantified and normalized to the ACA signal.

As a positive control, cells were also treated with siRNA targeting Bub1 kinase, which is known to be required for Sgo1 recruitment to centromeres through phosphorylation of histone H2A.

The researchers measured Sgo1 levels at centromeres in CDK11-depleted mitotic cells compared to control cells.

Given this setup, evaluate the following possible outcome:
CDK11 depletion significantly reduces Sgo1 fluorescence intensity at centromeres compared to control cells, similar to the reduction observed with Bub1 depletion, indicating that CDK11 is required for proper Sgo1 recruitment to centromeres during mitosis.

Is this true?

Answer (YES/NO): NO